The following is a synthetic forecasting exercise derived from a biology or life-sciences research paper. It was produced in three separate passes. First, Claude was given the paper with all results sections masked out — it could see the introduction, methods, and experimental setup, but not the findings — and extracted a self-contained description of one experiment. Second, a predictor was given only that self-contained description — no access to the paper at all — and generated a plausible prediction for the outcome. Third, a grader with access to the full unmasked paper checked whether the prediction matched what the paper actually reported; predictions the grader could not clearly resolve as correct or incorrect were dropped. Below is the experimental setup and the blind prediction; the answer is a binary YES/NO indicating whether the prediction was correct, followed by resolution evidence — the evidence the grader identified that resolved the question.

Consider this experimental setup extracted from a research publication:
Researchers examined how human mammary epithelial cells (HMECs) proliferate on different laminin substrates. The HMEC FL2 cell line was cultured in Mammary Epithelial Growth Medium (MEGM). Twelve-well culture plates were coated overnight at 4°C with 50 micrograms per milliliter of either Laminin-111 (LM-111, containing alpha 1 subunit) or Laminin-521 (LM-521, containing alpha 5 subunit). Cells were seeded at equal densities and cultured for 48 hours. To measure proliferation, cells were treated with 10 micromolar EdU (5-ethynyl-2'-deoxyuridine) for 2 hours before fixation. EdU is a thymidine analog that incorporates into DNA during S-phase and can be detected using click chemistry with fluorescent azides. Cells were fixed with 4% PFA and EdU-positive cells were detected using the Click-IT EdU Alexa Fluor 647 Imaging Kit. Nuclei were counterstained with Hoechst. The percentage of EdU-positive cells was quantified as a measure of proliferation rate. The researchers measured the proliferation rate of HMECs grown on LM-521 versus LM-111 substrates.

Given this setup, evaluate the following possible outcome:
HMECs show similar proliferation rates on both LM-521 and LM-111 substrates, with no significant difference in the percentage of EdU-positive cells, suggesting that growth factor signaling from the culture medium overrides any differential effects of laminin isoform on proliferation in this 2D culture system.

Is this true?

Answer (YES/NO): YES